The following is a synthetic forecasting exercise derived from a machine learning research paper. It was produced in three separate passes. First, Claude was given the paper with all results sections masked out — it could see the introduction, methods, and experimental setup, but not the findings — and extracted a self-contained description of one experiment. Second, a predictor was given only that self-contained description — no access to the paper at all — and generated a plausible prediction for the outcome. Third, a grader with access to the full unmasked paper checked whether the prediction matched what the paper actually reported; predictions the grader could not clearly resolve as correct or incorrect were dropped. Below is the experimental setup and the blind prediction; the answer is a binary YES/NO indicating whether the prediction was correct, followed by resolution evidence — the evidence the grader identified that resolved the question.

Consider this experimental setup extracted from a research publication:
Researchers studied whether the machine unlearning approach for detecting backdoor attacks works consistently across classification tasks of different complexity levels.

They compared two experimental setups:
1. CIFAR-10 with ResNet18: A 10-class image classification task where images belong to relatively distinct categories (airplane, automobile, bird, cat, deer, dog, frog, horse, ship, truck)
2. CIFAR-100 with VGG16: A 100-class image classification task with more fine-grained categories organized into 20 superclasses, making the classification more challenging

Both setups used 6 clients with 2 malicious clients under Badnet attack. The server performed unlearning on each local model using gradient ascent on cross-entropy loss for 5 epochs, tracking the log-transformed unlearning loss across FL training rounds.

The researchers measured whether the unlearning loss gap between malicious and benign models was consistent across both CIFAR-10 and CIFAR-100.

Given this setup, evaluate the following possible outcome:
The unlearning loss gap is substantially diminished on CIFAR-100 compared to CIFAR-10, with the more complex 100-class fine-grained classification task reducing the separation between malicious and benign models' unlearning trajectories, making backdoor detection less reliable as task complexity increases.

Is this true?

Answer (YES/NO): NO